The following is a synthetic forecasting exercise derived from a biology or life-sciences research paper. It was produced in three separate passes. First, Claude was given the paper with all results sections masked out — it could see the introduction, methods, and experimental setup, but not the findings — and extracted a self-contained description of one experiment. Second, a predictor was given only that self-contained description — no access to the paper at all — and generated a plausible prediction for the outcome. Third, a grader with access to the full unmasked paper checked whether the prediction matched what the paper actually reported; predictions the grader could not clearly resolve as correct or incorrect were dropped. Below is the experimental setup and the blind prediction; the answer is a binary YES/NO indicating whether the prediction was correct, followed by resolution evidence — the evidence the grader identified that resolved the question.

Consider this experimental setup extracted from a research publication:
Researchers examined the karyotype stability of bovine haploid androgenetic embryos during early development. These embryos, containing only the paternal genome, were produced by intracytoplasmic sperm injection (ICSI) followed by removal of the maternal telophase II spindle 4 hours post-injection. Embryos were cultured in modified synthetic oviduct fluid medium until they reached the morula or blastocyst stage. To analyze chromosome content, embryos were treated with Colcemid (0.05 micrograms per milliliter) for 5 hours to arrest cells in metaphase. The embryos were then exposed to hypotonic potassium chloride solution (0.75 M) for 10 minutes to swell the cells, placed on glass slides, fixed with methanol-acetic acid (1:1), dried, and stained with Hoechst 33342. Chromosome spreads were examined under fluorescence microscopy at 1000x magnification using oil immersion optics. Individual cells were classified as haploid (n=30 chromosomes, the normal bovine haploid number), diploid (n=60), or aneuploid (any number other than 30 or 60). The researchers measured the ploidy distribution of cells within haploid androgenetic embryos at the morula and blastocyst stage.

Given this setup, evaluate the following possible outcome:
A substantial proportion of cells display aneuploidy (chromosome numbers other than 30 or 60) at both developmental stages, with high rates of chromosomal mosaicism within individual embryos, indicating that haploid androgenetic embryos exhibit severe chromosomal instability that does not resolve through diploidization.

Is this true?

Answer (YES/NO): NO